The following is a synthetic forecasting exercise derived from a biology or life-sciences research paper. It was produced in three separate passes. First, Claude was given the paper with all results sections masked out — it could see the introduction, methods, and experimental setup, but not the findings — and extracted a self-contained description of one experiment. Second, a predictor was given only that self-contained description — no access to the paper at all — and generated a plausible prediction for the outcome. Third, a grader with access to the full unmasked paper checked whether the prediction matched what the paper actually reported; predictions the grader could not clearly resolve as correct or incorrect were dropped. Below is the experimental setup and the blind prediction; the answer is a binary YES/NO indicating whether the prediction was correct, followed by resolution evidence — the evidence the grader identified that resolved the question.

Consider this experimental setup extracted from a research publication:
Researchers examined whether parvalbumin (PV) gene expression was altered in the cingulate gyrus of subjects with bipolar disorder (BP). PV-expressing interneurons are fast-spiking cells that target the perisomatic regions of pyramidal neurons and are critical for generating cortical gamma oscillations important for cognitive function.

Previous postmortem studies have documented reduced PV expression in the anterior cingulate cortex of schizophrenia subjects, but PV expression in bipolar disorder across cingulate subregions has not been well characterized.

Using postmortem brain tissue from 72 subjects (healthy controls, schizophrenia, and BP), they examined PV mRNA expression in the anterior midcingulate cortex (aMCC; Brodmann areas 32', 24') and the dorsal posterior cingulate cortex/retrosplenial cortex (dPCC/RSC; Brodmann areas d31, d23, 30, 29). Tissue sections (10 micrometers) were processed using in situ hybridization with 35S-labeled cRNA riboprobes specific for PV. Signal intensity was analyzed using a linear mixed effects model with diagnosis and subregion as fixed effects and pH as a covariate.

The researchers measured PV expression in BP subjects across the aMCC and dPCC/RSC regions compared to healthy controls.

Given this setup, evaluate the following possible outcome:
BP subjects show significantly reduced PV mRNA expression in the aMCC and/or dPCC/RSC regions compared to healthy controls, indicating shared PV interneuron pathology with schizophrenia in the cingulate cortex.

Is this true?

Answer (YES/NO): YES